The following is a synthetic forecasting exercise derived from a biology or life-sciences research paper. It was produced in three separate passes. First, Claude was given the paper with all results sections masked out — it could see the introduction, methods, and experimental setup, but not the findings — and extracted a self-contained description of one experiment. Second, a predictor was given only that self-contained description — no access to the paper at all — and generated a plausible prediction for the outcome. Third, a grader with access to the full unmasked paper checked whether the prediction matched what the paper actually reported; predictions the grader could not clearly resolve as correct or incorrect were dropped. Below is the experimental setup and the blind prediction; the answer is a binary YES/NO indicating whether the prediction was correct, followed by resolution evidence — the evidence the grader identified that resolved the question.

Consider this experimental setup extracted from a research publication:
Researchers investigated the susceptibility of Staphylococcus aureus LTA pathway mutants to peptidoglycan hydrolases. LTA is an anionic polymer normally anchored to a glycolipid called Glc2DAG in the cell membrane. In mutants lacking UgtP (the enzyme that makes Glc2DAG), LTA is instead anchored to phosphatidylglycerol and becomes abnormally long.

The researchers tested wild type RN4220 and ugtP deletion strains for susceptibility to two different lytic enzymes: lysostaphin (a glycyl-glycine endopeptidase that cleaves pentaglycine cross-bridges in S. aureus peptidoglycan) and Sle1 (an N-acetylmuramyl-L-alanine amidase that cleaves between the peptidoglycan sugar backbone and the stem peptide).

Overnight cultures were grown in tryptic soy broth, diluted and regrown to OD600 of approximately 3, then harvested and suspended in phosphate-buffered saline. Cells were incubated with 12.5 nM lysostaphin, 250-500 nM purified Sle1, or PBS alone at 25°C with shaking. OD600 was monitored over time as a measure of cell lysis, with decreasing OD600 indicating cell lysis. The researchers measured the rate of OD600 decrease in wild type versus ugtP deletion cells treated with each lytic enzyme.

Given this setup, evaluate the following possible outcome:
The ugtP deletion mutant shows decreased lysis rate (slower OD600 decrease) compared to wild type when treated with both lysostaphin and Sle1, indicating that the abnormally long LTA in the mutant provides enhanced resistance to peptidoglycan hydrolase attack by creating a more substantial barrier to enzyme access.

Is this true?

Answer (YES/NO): NO